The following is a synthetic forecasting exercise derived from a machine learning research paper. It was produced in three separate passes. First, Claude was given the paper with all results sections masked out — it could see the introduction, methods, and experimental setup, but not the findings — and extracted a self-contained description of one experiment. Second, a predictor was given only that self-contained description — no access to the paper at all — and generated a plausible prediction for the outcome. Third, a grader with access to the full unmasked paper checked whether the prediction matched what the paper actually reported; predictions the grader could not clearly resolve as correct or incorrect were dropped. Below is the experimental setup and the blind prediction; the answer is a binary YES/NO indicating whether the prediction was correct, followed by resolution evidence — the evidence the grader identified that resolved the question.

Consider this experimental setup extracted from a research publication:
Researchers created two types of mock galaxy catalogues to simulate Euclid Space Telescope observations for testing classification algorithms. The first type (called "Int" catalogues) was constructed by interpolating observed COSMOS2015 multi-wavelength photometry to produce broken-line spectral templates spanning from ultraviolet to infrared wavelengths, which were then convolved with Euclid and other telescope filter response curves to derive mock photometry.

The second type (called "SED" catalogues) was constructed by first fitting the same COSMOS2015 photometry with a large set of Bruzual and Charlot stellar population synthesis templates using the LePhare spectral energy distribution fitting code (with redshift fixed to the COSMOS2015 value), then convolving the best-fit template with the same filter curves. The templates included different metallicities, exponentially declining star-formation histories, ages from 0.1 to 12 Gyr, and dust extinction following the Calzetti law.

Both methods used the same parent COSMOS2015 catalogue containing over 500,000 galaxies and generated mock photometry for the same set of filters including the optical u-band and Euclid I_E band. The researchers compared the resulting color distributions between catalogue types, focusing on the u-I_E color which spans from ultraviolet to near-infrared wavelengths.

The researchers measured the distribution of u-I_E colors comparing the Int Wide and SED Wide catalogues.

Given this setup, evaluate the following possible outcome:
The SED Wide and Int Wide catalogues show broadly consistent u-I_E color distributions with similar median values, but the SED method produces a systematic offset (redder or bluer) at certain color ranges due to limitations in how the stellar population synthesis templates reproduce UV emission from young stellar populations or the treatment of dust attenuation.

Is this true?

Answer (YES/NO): NO